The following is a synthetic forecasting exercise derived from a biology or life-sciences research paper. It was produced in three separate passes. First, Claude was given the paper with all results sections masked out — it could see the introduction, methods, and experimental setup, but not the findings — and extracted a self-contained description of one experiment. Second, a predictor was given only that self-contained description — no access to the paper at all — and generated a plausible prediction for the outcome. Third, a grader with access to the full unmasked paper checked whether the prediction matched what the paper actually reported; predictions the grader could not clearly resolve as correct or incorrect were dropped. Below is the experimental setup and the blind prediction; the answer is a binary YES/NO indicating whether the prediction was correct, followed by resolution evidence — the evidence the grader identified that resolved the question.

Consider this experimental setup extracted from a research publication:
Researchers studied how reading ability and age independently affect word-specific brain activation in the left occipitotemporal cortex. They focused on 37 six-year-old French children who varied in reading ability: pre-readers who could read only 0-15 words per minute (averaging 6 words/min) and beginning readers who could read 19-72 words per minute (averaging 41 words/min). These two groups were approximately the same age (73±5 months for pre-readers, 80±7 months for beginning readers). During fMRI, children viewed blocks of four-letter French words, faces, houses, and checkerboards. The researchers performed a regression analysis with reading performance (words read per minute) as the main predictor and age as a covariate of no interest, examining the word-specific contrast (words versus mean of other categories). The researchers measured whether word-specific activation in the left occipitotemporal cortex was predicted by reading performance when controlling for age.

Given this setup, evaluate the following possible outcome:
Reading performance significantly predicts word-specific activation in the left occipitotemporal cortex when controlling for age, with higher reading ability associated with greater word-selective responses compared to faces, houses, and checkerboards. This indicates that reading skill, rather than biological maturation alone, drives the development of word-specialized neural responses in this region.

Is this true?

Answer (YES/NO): YES